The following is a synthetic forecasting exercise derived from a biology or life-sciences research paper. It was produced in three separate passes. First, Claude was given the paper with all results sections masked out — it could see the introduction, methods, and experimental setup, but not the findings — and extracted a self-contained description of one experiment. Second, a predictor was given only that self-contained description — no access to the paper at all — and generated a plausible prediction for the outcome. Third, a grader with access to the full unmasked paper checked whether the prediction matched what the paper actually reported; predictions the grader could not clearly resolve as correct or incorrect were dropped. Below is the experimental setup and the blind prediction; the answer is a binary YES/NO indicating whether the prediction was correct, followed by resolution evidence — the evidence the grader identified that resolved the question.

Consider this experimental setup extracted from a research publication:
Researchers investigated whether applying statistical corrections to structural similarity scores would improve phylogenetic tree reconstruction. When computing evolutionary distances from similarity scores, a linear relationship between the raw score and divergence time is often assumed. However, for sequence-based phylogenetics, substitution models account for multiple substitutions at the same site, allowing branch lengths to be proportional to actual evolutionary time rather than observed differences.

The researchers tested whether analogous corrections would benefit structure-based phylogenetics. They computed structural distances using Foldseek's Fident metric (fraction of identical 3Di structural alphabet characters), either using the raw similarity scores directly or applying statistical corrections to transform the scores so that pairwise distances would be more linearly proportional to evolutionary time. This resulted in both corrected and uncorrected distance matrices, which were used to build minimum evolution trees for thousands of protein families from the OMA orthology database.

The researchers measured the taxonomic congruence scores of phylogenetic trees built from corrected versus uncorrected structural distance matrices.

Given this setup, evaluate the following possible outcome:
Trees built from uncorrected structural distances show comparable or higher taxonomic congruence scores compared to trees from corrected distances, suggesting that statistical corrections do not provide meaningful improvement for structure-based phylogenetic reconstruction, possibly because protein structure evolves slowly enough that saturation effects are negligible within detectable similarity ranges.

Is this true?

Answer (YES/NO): YES